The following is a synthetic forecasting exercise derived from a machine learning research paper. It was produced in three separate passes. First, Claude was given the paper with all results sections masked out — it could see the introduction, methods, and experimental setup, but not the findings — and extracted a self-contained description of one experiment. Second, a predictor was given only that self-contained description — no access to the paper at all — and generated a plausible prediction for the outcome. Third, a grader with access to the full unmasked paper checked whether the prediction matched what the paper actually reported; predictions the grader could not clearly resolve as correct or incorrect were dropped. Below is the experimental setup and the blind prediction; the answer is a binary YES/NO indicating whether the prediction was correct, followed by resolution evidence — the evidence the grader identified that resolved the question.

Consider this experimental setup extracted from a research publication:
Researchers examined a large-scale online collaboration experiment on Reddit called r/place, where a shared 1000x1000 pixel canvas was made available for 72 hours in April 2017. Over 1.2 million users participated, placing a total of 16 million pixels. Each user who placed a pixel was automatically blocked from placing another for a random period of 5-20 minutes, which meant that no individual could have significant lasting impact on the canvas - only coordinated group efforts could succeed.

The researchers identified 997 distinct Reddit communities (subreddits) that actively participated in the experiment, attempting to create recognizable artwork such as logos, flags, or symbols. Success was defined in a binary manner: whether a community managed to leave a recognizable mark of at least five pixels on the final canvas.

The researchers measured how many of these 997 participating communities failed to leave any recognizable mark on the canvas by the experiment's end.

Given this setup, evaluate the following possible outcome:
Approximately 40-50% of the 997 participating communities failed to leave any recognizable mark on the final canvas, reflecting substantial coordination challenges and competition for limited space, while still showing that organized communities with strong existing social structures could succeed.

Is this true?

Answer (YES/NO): NO